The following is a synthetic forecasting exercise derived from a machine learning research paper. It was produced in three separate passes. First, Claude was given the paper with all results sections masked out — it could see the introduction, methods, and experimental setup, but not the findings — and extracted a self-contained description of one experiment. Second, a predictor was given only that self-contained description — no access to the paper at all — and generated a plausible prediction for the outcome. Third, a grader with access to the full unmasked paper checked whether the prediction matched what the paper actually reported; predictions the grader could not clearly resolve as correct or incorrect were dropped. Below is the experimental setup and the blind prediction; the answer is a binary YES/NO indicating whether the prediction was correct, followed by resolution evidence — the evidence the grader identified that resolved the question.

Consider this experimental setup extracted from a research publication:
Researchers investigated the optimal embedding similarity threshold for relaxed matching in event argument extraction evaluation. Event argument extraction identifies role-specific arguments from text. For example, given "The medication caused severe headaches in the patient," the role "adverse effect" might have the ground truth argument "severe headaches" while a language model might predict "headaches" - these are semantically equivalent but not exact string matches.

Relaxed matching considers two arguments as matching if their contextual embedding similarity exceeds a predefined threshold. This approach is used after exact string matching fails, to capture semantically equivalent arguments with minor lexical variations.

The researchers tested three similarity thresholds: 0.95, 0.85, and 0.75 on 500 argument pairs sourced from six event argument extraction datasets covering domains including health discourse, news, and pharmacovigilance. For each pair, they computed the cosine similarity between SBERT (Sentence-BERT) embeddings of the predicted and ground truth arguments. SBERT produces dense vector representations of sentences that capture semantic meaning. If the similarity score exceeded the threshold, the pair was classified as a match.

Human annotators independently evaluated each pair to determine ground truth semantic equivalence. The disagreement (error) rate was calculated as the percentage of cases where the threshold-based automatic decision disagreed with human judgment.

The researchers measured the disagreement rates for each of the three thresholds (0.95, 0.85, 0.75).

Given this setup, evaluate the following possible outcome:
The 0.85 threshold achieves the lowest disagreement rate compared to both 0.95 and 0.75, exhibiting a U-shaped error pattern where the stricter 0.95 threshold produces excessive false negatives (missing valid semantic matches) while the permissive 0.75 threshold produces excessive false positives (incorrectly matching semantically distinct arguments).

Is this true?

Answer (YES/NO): NO